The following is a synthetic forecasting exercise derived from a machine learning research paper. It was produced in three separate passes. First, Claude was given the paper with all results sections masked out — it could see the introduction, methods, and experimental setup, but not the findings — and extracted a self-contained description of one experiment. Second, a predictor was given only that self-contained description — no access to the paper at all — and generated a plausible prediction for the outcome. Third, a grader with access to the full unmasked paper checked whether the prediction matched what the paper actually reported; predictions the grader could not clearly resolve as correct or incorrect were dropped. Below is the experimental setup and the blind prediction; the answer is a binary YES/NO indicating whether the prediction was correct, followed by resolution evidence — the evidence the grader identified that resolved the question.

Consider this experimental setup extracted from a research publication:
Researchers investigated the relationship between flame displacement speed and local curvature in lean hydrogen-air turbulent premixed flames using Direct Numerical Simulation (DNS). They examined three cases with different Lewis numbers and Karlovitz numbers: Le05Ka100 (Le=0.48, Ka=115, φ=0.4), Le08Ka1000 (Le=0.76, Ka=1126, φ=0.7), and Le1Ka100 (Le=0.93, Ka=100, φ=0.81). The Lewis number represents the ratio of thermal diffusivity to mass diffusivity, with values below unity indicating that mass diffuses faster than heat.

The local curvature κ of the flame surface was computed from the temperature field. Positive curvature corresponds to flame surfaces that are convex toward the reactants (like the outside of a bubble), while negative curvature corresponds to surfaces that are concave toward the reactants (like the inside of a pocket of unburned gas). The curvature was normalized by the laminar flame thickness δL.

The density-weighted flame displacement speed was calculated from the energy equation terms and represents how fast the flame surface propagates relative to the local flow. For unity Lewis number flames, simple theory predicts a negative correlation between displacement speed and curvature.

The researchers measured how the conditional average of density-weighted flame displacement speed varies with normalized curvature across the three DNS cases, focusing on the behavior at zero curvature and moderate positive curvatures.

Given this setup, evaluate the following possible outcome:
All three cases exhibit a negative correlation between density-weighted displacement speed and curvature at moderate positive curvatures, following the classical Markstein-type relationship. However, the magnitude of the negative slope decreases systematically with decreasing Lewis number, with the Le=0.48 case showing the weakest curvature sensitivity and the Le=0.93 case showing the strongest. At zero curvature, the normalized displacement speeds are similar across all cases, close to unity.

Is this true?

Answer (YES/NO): NO